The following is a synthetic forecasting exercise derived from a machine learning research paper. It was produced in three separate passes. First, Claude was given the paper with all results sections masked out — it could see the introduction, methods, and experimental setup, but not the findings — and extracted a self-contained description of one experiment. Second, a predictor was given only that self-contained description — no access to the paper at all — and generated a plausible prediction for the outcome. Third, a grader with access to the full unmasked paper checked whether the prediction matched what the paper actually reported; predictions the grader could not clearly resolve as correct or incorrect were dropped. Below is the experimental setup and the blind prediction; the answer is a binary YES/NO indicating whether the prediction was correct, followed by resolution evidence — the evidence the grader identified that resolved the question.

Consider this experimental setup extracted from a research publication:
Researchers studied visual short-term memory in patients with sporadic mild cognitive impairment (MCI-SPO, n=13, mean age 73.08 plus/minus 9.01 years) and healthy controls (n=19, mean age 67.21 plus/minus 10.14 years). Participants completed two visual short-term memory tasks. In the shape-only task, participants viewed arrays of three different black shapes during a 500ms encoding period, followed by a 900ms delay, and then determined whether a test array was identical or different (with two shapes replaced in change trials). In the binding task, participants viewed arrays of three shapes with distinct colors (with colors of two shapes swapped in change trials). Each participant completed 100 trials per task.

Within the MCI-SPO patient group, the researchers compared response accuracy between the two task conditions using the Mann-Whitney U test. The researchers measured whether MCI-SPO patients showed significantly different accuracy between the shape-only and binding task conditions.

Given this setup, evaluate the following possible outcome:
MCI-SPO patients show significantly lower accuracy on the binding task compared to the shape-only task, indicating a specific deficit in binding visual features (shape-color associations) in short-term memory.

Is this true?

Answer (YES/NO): NO